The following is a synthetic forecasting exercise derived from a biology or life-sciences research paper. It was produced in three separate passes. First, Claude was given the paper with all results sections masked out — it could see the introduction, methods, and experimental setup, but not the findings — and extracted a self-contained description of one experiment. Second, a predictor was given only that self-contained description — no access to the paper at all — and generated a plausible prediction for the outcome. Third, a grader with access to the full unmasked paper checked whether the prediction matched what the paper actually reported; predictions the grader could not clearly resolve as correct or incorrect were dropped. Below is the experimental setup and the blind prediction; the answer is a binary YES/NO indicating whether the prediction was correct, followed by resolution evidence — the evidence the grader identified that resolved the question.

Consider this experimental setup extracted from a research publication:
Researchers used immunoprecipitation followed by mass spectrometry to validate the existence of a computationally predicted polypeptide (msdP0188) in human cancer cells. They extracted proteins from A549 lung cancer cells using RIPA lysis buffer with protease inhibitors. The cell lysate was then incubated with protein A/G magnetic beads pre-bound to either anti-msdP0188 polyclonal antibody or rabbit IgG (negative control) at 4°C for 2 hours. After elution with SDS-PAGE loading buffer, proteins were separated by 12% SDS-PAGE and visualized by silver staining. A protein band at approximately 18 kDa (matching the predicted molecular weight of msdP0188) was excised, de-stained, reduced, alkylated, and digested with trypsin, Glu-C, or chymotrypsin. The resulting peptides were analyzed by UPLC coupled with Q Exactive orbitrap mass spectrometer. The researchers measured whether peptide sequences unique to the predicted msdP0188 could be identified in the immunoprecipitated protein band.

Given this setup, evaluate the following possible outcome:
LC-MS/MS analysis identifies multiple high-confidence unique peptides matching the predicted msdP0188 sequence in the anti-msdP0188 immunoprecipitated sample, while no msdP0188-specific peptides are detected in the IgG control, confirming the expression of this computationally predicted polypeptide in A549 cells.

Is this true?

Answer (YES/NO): YES